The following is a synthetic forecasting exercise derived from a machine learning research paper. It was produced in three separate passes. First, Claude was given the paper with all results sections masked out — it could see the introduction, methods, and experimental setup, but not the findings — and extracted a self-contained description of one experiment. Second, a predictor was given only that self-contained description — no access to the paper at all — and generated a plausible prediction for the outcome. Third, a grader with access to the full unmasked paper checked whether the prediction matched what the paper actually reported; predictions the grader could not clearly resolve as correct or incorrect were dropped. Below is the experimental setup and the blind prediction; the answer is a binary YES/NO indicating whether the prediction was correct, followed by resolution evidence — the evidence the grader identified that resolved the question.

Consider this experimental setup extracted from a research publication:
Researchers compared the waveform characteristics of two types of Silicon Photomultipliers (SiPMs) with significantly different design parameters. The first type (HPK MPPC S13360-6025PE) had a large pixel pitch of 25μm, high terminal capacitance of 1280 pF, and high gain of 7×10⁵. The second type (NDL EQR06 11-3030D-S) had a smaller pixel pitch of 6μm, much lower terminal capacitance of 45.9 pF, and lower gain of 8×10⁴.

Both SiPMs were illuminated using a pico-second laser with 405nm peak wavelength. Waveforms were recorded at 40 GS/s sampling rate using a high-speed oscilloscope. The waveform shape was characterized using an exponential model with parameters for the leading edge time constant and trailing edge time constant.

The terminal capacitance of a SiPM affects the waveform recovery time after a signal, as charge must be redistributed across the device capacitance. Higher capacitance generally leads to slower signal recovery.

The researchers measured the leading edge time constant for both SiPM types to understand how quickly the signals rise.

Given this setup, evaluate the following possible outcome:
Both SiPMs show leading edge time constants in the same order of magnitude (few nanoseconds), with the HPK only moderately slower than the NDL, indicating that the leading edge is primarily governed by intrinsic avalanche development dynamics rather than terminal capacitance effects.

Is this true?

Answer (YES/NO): NO